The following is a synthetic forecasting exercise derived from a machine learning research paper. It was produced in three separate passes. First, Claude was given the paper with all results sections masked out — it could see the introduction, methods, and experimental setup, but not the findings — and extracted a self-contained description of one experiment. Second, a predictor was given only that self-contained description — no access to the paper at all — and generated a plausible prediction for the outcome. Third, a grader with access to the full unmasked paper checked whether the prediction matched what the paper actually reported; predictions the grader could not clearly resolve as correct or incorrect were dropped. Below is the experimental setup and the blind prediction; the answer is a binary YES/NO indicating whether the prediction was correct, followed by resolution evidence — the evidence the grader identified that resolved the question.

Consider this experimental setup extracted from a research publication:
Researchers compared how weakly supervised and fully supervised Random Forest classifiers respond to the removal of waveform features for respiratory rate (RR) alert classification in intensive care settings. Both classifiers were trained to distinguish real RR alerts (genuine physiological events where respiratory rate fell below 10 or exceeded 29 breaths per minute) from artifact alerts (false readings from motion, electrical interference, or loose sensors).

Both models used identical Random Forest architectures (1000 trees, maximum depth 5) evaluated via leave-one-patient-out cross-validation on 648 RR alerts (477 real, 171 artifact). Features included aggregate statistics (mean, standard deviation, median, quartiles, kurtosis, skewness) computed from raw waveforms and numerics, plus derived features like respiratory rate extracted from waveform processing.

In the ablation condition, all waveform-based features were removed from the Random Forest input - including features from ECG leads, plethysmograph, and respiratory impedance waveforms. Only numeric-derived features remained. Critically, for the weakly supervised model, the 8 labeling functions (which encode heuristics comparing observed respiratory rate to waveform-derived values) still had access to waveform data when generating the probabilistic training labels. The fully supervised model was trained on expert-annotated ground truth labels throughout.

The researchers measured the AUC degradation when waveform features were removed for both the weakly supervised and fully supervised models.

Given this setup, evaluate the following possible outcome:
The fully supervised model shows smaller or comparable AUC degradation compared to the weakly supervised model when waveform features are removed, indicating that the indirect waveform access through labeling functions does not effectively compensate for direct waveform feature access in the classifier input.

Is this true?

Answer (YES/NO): YES